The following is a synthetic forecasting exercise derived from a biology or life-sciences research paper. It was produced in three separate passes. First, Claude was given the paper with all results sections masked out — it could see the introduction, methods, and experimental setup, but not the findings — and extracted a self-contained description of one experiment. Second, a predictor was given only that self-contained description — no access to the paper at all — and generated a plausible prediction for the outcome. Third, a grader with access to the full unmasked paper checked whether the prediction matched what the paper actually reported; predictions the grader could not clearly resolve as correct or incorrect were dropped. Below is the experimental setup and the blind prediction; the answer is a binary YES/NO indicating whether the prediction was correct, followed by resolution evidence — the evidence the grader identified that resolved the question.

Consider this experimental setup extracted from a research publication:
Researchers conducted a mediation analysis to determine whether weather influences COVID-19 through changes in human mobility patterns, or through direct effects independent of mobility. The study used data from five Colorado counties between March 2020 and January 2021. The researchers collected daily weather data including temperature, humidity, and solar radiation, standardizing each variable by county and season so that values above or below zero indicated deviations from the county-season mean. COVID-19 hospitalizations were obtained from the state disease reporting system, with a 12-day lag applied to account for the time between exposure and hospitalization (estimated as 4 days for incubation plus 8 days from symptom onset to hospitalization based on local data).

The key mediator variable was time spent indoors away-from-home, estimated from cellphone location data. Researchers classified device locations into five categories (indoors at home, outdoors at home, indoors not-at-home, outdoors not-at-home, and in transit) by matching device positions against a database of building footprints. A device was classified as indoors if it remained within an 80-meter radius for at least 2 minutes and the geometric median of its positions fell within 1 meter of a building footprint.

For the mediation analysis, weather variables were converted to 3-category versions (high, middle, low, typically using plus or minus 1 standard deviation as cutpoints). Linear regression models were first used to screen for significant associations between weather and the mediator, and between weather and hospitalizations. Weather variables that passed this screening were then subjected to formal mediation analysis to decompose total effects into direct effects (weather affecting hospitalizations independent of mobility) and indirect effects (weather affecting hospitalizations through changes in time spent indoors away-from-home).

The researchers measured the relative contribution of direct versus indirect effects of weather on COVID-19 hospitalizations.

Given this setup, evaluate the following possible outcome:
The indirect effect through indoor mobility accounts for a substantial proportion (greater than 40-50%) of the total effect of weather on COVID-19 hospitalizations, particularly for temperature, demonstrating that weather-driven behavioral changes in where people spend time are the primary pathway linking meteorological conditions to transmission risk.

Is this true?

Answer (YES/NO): NO